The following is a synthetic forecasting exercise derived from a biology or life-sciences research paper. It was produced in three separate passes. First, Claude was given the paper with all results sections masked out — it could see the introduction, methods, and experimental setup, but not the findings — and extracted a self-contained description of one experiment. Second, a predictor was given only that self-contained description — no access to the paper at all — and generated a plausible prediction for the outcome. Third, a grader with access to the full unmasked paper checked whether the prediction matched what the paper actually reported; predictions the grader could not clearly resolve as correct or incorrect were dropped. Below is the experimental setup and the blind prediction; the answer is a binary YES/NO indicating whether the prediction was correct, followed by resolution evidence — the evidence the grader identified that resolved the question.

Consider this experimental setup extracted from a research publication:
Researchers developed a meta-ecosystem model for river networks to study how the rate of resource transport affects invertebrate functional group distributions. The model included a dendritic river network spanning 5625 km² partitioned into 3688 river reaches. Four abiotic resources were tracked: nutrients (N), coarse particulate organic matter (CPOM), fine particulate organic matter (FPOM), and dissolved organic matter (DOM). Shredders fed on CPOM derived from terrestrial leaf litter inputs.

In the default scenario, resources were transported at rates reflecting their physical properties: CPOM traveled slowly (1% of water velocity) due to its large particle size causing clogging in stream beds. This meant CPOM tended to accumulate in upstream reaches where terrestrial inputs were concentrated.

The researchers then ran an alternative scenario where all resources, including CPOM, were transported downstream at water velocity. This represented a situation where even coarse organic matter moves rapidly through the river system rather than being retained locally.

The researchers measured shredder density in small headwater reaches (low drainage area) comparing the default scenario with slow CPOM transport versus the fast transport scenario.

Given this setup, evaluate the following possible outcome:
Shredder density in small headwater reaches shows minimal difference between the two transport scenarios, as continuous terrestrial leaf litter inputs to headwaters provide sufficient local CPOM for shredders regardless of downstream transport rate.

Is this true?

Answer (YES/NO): NO